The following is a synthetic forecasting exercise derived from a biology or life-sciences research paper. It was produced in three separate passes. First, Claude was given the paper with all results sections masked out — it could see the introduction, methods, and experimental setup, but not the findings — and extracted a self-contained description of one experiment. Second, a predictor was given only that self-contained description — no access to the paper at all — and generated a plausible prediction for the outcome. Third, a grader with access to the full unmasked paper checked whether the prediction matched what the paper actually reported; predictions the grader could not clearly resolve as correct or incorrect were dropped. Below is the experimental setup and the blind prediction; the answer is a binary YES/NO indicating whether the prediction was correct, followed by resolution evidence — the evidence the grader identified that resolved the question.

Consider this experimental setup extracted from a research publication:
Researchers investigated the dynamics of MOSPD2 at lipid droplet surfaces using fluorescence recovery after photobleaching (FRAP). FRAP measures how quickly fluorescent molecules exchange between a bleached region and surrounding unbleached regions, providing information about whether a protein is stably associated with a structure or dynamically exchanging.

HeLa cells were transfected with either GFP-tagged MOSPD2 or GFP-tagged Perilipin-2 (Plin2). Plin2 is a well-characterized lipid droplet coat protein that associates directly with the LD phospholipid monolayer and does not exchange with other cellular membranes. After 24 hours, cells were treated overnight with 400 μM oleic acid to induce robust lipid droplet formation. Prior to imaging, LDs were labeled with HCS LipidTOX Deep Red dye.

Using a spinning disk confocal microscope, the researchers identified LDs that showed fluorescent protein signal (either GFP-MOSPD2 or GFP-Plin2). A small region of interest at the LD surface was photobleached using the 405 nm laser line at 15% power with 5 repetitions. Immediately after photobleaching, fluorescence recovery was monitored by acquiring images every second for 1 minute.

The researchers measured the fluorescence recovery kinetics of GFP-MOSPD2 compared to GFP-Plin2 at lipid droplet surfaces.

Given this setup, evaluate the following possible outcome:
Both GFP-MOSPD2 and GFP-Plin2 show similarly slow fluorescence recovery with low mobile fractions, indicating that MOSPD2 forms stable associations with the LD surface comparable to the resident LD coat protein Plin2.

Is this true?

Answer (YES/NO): NO